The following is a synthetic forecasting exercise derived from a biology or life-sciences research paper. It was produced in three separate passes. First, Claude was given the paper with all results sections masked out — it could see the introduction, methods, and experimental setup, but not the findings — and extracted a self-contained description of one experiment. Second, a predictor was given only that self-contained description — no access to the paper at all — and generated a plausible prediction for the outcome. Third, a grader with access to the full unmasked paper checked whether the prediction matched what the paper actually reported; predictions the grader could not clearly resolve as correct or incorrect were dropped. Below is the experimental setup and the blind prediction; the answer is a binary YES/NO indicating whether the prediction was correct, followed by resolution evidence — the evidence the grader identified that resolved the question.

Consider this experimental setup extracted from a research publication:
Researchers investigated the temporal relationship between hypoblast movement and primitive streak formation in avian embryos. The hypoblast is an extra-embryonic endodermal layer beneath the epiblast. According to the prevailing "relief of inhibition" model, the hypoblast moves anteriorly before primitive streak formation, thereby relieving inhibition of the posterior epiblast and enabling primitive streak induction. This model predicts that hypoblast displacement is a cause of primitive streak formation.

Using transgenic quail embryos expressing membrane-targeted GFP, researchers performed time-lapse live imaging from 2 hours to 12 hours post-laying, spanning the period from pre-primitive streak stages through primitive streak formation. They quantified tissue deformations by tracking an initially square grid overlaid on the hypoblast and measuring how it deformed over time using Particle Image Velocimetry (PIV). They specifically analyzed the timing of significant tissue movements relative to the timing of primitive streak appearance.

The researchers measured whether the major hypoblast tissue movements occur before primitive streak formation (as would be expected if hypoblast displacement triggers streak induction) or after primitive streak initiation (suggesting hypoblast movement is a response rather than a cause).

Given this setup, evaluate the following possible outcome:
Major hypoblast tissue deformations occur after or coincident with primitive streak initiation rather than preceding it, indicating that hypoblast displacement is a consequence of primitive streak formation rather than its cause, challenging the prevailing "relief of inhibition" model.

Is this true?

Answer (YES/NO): YES